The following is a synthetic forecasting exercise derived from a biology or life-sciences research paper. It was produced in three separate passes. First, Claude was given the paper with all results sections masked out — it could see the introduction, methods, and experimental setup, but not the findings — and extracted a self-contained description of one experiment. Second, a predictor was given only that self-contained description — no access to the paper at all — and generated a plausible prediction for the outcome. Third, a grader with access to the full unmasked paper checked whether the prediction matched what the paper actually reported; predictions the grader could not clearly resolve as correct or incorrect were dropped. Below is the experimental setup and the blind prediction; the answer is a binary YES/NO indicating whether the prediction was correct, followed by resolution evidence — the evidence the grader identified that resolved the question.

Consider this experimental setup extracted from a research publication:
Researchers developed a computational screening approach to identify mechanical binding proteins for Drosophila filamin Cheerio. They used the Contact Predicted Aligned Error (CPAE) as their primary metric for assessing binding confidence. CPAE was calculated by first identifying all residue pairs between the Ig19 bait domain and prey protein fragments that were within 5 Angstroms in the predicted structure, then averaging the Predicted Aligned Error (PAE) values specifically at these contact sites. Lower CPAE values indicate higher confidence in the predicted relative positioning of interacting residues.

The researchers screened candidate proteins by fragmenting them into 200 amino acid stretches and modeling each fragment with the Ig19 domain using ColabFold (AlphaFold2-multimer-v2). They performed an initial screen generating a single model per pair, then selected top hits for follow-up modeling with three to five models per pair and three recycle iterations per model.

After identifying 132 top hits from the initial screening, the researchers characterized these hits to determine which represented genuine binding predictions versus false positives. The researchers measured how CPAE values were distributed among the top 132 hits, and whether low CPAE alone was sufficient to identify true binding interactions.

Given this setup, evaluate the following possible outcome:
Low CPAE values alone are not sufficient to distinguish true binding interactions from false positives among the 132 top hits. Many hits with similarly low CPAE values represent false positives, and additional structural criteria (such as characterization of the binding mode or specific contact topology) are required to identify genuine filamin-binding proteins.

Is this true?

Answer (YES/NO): NO